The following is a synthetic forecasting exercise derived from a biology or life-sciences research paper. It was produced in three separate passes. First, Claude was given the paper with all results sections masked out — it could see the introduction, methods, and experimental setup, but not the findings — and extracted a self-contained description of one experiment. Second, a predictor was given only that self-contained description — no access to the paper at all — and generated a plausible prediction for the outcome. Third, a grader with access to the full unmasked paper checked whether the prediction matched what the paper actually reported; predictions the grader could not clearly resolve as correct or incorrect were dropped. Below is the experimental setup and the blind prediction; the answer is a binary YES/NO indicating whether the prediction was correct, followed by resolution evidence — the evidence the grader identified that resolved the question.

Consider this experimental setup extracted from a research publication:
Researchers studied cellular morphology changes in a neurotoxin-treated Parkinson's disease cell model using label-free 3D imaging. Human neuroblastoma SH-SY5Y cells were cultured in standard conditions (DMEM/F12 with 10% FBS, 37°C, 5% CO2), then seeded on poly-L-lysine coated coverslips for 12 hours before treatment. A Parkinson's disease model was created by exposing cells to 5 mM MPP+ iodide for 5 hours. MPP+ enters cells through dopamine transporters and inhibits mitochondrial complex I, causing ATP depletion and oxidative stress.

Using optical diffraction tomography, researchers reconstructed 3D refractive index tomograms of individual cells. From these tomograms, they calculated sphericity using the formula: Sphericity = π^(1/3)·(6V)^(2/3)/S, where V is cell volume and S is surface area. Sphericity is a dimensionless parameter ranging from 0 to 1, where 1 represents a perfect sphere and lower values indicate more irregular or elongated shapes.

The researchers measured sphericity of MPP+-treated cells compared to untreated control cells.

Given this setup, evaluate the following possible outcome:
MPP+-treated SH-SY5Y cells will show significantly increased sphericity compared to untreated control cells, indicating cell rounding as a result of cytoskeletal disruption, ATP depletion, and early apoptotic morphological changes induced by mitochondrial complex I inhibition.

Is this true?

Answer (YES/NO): YES